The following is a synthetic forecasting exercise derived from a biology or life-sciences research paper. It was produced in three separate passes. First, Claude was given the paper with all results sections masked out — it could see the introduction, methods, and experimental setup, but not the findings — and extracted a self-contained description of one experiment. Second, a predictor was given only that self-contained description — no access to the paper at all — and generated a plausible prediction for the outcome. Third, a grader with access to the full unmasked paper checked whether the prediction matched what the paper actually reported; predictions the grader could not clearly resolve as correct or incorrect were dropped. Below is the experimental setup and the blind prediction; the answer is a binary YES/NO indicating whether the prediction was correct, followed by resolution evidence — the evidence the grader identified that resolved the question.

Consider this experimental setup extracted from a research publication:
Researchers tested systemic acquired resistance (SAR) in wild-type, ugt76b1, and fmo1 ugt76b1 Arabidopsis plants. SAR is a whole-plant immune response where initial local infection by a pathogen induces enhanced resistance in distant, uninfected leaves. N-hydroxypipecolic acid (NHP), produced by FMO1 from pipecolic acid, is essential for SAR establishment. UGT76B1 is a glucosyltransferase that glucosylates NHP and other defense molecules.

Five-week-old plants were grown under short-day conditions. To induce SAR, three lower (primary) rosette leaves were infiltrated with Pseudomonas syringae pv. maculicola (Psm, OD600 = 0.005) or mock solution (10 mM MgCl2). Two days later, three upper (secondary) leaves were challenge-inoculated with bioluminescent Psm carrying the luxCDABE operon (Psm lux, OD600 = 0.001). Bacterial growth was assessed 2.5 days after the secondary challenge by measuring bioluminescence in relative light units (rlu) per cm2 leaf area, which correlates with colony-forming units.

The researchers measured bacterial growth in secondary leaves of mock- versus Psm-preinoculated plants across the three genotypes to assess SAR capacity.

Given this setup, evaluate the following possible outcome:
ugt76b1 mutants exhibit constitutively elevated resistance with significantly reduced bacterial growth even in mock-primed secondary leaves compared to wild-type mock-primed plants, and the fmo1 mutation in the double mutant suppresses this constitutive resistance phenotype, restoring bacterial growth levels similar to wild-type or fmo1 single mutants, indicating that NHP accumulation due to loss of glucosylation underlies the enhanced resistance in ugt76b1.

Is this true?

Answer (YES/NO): YES